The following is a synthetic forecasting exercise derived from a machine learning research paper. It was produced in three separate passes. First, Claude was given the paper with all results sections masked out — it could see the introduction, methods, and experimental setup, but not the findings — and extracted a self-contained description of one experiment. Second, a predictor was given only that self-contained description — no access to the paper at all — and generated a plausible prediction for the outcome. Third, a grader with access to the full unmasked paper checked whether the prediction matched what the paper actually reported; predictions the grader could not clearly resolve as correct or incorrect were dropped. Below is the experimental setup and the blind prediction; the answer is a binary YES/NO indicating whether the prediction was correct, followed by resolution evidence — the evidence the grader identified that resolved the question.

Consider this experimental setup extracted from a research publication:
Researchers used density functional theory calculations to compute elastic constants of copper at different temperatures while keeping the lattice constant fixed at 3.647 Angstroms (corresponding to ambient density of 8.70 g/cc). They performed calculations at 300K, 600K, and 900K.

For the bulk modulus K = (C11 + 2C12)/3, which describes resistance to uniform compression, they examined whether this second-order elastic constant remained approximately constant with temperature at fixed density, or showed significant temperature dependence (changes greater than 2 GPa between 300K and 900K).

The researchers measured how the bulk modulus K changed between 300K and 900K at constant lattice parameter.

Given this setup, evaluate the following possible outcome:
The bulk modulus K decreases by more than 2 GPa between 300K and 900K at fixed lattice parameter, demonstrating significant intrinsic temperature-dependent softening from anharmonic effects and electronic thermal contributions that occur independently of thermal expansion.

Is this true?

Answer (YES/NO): NO